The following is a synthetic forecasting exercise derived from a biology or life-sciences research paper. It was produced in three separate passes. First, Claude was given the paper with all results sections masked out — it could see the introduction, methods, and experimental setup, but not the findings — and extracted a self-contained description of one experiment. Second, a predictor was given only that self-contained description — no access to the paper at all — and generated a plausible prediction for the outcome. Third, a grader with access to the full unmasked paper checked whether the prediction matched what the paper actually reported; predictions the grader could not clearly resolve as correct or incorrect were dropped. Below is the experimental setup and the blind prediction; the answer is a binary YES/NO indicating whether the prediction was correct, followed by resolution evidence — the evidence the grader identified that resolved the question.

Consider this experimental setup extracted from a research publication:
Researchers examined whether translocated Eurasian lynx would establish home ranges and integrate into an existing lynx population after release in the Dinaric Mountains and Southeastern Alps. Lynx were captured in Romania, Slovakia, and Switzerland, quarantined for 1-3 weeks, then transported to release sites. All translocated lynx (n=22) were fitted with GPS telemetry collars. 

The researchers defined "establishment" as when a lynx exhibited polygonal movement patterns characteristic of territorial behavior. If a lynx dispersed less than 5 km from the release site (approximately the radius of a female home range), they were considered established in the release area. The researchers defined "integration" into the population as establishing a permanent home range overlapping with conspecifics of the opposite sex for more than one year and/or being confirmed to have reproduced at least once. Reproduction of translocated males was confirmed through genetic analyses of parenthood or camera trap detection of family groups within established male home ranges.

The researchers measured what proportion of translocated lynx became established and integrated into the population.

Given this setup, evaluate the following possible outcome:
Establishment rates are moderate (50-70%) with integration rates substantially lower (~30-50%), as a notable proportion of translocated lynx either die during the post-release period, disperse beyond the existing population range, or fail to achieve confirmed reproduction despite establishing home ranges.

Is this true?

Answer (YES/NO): NO